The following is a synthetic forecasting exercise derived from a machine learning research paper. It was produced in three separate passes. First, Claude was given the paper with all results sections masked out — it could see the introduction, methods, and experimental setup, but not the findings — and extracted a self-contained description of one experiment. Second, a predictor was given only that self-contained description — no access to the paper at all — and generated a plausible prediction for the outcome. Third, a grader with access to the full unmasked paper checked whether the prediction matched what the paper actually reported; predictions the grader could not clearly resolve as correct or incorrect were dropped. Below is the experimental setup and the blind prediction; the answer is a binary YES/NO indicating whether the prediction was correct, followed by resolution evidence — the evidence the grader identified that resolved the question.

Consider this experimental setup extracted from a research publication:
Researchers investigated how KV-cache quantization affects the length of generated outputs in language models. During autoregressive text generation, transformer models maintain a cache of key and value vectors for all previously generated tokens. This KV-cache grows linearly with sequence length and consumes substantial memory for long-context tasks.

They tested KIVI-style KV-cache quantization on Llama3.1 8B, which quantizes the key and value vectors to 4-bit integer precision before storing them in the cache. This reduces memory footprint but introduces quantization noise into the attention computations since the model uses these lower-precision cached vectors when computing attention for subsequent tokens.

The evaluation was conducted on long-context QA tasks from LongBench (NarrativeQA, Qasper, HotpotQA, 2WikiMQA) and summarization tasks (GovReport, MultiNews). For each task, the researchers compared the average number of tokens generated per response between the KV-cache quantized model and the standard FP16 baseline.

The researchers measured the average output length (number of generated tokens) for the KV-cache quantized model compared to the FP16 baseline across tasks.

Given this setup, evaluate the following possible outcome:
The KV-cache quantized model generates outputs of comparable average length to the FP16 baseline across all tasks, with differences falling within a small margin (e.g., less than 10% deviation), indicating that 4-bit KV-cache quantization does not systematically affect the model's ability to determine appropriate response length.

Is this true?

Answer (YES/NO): NO